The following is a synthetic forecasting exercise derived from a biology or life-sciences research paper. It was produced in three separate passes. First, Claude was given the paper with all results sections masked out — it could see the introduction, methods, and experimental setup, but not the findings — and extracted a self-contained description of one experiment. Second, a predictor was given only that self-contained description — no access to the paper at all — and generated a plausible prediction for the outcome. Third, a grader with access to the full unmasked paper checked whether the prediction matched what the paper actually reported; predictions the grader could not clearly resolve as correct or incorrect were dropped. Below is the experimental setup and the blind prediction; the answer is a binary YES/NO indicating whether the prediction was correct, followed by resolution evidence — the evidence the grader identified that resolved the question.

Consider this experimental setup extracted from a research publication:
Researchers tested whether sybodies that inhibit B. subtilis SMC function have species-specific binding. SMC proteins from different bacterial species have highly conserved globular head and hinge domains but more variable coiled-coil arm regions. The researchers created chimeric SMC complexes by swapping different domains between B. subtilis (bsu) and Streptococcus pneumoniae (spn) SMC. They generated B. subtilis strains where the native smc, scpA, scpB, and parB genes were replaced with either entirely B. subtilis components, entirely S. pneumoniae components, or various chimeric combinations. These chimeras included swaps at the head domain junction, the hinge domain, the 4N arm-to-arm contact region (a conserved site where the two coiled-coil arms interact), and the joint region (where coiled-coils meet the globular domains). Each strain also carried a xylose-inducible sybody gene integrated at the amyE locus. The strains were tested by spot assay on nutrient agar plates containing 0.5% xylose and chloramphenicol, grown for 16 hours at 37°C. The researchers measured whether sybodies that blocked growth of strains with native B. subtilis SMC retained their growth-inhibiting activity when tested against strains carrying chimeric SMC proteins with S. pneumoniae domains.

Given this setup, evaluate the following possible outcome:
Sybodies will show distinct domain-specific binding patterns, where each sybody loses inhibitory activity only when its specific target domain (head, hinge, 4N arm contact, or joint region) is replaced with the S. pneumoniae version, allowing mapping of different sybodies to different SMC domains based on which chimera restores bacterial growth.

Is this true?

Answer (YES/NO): NO